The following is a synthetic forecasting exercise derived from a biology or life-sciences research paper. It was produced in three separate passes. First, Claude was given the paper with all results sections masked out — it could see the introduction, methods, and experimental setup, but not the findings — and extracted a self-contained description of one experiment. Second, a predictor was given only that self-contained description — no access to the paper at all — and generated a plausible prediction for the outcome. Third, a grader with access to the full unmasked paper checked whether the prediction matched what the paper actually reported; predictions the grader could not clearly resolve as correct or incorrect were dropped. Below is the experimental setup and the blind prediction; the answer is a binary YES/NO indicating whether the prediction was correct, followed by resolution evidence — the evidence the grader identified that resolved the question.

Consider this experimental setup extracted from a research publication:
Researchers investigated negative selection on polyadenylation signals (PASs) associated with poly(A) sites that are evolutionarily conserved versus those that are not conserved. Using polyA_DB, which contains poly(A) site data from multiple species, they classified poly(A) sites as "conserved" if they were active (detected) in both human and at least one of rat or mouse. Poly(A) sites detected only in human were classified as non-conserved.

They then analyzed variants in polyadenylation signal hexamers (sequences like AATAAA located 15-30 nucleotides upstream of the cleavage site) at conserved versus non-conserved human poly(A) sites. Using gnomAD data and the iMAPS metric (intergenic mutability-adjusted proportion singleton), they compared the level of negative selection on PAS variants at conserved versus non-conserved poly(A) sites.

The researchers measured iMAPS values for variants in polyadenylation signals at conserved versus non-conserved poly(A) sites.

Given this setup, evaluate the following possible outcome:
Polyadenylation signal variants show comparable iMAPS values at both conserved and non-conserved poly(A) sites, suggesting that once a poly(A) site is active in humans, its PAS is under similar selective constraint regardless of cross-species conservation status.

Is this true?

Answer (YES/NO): NO